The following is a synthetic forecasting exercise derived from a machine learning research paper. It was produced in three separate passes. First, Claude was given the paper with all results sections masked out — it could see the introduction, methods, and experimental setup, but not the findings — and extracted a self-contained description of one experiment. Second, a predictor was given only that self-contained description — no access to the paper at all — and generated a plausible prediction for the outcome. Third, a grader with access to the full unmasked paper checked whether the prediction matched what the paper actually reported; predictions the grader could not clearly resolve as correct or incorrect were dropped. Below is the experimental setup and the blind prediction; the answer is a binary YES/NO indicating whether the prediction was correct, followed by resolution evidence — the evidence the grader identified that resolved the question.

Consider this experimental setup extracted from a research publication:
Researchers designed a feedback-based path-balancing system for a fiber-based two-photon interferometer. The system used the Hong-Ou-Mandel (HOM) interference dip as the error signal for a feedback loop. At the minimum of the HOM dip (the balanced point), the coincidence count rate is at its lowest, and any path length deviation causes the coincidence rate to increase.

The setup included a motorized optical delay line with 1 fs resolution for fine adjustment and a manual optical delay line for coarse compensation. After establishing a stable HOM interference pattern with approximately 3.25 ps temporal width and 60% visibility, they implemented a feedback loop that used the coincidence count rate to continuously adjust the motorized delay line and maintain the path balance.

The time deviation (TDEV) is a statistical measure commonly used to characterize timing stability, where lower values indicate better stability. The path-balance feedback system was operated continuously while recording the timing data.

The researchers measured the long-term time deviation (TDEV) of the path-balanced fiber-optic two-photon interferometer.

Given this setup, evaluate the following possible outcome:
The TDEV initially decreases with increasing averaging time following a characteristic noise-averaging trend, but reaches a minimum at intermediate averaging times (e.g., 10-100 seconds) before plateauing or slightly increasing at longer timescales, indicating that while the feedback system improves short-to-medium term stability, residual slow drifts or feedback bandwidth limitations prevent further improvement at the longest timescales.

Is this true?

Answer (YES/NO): NO